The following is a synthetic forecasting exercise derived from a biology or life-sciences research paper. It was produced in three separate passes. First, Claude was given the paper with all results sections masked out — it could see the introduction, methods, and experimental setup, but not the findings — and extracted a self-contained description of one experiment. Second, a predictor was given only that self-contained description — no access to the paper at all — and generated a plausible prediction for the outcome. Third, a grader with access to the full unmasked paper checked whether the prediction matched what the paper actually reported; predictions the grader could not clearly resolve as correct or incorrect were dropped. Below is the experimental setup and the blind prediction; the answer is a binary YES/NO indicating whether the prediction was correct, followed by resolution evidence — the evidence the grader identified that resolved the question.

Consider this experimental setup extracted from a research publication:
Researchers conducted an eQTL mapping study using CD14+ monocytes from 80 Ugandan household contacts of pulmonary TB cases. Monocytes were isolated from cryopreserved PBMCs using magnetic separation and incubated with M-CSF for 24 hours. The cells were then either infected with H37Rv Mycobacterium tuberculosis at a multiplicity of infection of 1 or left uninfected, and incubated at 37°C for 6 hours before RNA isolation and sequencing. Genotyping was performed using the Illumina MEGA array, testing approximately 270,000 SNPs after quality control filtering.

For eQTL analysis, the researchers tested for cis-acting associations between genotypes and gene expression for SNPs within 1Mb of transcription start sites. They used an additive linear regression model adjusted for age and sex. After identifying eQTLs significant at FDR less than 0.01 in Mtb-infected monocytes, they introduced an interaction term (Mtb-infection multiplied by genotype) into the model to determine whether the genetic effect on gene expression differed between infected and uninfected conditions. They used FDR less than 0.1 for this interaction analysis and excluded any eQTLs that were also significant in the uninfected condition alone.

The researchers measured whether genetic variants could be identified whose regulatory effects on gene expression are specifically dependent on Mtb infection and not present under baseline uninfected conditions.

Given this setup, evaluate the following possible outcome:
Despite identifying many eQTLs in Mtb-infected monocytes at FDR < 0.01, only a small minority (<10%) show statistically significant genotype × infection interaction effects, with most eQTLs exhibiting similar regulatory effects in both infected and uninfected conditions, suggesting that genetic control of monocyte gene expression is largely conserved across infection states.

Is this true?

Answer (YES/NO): YES